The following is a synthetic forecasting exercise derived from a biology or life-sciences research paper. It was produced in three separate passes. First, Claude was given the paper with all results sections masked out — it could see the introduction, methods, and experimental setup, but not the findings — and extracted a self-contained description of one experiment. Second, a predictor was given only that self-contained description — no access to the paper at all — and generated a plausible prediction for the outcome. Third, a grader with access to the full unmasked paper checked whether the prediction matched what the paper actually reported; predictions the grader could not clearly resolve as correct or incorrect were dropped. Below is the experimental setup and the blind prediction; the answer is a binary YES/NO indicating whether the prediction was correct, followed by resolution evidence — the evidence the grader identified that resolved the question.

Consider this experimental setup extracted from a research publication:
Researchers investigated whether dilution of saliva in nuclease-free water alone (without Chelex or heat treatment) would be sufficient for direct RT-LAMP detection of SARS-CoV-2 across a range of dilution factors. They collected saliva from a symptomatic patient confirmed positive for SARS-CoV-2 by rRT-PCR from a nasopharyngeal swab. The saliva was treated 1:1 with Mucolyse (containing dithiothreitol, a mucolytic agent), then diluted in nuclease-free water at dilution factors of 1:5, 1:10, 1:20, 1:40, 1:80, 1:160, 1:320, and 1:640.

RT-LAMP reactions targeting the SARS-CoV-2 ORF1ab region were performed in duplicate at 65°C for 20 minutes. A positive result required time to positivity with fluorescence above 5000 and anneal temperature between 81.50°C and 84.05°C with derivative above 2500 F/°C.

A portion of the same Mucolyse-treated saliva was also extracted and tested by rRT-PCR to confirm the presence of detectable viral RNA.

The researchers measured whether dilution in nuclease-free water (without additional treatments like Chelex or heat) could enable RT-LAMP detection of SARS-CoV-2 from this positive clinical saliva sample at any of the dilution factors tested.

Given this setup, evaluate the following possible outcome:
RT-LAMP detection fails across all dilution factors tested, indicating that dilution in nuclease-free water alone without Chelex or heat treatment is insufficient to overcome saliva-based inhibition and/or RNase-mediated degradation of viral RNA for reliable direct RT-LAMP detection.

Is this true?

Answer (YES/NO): NO